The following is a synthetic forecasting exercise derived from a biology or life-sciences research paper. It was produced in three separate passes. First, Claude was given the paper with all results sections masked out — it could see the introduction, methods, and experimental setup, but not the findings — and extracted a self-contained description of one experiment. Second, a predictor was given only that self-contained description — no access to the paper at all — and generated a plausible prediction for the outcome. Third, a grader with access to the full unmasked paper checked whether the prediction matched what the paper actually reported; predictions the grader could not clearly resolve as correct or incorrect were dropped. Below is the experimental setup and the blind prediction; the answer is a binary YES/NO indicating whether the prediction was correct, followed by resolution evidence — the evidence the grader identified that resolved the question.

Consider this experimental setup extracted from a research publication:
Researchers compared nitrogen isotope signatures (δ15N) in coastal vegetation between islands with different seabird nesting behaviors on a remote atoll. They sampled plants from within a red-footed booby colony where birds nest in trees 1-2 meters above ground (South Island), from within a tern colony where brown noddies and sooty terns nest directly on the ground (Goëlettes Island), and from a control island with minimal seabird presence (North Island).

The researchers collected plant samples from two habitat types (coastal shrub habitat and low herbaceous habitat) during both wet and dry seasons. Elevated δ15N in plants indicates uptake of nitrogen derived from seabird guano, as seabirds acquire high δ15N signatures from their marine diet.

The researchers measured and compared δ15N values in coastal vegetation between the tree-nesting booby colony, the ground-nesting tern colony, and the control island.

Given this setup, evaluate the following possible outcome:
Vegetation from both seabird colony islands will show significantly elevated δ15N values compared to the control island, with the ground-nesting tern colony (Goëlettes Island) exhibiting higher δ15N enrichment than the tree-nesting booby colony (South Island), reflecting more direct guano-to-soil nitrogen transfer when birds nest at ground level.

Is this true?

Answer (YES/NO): NO